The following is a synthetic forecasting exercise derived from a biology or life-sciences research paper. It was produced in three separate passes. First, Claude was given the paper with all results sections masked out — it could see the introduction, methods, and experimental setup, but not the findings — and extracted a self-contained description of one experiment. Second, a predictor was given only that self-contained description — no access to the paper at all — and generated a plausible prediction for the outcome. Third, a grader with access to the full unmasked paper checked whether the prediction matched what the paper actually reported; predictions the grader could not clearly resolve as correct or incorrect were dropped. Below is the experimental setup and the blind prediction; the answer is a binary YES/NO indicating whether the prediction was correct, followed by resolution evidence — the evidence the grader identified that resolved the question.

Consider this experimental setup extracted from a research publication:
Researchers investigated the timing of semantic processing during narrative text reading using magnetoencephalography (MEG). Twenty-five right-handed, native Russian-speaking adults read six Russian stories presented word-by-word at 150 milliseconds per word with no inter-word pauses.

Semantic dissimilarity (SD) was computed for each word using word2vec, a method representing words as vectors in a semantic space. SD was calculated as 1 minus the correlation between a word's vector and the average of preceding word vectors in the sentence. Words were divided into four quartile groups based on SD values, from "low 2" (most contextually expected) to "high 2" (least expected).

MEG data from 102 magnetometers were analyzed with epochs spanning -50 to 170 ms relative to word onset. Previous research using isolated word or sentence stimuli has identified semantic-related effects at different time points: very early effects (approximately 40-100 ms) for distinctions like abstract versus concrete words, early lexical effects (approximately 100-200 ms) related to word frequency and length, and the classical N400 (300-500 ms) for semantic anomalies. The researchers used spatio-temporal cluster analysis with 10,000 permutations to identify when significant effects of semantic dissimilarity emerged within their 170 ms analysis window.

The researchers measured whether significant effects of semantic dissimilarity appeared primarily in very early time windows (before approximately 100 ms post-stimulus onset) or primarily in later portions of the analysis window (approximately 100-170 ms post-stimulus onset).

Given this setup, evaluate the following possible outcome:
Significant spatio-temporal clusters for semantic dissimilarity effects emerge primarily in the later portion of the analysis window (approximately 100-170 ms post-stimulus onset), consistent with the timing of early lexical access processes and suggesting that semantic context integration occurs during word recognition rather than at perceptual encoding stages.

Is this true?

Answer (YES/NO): YES